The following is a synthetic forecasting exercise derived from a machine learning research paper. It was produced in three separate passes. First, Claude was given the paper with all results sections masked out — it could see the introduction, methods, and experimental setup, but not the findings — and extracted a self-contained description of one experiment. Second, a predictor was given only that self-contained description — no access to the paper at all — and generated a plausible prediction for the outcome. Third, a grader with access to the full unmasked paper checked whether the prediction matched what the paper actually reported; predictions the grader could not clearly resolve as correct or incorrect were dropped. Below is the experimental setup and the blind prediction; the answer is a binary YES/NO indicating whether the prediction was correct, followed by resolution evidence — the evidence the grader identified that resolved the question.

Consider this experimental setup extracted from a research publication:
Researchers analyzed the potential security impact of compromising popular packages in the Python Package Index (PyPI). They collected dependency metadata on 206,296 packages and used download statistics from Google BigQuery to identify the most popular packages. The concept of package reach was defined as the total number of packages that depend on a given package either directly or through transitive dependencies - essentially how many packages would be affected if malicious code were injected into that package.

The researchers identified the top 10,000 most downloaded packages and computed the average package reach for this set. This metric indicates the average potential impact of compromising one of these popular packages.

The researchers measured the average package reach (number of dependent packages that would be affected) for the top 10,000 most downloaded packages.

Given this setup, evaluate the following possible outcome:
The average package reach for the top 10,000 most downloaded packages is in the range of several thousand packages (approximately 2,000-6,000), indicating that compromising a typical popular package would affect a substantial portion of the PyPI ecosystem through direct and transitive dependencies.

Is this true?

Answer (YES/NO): NO